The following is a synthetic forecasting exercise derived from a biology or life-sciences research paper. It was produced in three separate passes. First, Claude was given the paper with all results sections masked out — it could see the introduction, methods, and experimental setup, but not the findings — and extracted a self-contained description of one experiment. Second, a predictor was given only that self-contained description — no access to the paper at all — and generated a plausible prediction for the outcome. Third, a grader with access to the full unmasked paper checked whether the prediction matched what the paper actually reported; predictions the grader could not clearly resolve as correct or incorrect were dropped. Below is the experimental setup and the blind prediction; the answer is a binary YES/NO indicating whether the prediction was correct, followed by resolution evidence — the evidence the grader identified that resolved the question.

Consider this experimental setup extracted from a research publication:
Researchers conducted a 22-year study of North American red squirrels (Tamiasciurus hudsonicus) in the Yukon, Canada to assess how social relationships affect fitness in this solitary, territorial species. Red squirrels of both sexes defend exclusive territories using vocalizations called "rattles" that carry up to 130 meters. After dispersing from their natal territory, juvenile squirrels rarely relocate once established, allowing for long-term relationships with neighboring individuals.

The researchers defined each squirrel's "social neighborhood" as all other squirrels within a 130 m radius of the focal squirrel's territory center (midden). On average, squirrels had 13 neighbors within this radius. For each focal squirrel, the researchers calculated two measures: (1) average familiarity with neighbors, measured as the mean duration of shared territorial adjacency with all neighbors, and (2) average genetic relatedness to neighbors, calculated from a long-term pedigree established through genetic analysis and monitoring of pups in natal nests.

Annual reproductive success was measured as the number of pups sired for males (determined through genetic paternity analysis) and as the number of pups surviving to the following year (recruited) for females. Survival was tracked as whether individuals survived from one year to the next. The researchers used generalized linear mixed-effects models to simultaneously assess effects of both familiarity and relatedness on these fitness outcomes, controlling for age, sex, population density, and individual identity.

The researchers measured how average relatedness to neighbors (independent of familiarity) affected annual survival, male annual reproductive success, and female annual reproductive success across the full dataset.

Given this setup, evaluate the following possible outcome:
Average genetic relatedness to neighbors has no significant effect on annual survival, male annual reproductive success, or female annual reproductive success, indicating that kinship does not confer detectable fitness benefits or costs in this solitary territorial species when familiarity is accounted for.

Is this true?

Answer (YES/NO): YES